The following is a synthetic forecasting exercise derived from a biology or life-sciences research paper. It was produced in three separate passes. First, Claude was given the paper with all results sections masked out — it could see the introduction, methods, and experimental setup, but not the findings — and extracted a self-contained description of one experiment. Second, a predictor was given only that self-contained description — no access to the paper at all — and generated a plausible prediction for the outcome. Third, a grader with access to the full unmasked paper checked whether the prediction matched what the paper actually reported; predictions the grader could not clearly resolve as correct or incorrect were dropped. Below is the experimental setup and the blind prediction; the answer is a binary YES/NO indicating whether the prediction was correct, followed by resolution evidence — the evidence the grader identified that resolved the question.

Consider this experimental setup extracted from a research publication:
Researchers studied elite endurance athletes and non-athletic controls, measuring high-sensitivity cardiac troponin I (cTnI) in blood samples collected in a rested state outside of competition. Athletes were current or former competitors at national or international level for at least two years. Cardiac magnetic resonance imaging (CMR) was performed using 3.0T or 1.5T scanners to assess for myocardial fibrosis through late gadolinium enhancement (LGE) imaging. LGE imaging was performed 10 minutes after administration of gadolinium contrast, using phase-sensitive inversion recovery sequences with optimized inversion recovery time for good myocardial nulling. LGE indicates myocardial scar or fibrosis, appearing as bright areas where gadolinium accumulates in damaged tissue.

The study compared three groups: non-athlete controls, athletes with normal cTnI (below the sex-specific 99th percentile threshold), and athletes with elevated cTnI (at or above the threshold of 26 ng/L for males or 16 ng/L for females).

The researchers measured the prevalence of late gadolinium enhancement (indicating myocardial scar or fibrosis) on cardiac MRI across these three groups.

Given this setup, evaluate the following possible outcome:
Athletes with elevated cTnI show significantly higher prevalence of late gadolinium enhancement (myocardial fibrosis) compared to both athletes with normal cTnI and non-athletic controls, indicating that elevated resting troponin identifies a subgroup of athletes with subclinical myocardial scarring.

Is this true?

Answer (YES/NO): NO